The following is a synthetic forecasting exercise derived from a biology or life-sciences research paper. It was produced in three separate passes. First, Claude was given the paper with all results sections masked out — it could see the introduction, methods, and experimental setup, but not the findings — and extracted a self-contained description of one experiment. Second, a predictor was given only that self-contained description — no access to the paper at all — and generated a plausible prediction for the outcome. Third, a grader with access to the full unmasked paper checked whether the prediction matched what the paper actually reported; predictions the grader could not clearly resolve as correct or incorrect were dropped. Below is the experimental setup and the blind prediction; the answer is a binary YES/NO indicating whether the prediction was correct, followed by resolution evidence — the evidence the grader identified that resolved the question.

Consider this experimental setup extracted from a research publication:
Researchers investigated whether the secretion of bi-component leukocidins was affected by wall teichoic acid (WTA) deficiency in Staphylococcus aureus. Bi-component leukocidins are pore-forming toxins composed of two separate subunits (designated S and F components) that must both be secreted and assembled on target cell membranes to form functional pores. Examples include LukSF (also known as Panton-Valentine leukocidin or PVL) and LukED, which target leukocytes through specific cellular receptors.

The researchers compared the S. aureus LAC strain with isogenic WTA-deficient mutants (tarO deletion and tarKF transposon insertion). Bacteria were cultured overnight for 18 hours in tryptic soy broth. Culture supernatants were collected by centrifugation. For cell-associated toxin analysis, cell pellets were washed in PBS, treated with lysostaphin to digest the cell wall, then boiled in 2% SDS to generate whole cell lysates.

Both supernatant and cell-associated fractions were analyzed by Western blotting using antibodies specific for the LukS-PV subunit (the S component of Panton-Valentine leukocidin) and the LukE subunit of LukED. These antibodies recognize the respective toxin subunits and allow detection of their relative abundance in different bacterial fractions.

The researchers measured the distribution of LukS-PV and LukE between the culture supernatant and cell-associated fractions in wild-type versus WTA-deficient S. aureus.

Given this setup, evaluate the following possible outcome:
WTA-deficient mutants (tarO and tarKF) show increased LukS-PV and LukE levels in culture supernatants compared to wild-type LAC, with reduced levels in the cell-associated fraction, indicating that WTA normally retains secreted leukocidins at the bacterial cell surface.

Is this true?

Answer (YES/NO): NO